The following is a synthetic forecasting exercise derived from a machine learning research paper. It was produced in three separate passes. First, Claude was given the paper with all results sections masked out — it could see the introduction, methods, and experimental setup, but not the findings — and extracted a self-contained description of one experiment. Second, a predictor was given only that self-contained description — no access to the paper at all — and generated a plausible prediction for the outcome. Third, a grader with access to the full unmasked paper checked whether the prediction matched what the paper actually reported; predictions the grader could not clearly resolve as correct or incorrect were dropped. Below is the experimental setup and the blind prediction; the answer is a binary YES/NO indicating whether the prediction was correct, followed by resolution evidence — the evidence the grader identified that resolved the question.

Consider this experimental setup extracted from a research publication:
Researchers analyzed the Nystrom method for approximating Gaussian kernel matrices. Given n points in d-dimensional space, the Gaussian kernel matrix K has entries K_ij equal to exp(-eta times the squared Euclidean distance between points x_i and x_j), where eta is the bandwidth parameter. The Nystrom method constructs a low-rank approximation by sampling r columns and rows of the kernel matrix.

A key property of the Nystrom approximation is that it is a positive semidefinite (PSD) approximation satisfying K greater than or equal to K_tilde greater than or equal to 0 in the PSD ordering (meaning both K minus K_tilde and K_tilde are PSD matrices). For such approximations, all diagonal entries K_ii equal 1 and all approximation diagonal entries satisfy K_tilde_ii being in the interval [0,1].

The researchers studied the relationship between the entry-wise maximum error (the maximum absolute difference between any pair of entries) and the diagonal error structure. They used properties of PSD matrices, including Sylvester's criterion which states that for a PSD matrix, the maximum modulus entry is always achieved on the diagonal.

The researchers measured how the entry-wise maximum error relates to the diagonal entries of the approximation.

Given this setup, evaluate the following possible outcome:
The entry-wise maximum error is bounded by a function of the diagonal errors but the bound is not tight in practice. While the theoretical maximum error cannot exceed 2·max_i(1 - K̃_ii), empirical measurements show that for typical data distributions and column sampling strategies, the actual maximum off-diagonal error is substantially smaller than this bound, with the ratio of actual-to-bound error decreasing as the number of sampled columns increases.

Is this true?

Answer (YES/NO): NO